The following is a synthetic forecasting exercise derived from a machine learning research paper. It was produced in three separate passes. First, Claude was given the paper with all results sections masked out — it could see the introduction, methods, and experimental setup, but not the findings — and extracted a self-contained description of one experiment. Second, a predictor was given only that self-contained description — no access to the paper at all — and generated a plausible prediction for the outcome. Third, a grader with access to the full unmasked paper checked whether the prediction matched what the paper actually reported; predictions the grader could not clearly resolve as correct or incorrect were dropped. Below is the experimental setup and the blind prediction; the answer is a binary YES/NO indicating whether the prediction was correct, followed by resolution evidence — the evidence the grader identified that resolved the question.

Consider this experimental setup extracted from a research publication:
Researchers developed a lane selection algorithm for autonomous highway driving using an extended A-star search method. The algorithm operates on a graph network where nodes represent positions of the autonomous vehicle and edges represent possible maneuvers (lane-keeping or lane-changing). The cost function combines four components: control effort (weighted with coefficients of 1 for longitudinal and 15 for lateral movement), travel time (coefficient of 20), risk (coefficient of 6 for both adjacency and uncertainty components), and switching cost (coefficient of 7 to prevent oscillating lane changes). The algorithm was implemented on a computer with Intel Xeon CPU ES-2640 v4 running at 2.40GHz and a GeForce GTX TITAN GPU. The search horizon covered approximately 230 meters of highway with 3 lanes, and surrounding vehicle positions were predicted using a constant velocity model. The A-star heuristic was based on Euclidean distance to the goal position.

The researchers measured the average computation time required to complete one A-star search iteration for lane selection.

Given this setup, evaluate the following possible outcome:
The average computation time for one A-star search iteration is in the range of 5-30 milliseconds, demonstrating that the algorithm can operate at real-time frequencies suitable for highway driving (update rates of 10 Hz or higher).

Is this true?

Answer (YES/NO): YES